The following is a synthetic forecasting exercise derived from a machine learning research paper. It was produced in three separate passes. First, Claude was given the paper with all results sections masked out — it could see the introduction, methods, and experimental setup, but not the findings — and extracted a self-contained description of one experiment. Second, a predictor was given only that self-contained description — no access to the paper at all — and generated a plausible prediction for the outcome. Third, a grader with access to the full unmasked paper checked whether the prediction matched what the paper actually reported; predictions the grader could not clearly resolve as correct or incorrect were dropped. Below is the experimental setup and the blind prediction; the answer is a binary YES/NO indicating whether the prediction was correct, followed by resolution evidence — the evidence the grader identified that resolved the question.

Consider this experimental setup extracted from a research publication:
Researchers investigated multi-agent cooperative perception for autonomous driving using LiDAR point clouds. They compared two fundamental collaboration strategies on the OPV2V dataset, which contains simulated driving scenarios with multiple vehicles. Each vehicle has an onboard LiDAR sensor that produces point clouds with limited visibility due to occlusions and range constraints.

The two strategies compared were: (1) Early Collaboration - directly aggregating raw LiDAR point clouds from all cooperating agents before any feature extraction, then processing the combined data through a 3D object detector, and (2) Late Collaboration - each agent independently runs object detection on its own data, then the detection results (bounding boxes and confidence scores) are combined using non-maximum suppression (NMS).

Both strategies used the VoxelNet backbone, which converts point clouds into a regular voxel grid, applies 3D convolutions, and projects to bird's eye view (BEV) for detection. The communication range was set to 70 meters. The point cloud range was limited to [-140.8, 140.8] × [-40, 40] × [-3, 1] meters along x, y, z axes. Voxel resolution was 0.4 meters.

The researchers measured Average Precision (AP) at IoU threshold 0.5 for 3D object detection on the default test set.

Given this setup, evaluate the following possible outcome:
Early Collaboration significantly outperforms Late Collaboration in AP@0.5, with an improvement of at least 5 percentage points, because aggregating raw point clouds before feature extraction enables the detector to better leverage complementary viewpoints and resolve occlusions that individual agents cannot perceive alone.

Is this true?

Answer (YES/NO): YES